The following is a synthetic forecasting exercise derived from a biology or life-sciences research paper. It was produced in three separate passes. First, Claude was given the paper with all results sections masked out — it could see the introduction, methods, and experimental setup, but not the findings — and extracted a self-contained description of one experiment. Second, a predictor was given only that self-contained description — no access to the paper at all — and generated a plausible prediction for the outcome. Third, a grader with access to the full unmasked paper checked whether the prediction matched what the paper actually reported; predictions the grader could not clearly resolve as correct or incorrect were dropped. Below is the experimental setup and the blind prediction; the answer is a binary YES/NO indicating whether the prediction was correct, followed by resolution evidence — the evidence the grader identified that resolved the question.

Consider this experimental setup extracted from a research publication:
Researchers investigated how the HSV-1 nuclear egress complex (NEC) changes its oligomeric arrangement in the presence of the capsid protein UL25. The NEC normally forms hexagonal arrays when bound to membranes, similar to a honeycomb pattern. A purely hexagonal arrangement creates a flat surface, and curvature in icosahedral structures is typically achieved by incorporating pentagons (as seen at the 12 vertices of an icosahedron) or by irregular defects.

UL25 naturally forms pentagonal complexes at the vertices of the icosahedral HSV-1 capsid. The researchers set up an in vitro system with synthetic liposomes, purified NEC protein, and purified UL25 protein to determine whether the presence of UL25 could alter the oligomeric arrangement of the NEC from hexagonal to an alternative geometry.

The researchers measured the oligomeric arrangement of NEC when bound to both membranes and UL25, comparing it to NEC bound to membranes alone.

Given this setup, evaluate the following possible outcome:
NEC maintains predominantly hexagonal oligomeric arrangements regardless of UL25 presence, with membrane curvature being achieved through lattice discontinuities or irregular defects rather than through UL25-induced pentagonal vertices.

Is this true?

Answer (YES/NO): NO